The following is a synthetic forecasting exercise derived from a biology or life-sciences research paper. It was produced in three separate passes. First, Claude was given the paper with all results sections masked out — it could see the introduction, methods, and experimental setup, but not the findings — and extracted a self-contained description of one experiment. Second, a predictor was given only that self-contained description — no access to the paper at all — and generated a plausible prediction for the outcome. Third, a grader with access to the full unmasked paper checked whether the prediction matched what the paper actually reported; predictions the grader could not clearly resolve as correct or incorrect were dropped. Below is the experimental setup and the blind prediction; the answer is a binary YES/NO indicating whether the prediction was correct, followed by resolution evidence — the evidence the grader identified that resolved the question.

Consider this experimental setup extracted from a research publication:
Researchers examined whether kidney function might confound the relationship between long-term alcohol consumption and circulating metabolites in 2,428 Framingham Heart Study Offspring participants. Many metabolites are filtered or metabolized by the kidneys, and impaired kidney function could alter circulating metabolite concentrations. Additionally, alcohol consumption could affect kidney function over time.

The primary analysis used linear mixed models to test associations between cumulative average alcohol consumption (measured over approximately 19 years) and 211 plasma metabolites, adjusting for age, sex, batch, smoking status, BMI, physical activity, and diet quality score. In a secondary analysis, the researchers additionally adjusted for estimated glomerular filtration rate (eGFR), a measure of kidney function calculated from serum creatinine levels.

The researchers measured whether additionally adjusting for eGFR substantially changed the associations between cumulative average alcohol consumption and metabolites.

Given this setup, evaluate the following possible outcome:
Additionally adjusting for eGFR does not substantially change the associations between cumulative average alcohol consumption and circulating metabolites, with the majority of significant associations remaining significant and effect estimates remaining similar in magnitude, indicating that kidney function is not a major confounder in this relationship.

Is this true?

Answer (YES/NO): YES